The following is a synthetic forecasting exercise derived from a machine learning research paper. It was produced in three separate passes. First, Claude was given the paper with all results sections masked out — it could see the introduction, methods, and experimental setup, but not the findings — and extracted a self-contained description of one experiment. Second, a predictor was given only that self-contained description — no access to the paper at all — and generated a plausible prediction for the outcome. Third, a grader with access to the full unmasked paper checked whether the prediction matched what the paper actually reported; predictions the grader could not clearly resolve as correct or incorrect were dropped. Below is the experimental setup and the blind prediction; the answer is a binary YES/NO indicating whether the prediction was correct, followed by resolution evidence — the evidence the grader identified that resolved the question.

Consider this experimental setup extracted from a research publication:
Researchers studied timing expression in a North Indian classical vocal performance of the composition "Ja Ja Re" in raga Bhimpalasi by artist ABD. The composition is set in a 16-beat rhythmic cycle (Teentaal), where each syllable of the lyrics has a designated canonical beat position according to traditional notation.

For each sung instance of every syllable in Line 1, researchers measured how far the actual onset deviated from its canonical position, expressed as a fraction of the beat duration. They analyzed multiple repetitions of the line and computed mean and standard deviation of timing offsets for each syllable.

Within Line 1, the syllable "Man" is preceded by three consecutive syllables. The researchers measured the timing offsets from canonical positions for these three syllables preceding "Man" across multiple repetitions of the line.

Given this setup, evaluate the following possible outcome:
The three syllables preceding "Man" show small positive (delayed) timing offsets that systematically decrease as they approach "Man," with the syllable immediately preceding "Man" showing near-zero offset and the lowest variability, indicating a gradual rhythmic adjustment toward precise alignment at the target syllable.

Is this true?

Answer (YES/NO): NO